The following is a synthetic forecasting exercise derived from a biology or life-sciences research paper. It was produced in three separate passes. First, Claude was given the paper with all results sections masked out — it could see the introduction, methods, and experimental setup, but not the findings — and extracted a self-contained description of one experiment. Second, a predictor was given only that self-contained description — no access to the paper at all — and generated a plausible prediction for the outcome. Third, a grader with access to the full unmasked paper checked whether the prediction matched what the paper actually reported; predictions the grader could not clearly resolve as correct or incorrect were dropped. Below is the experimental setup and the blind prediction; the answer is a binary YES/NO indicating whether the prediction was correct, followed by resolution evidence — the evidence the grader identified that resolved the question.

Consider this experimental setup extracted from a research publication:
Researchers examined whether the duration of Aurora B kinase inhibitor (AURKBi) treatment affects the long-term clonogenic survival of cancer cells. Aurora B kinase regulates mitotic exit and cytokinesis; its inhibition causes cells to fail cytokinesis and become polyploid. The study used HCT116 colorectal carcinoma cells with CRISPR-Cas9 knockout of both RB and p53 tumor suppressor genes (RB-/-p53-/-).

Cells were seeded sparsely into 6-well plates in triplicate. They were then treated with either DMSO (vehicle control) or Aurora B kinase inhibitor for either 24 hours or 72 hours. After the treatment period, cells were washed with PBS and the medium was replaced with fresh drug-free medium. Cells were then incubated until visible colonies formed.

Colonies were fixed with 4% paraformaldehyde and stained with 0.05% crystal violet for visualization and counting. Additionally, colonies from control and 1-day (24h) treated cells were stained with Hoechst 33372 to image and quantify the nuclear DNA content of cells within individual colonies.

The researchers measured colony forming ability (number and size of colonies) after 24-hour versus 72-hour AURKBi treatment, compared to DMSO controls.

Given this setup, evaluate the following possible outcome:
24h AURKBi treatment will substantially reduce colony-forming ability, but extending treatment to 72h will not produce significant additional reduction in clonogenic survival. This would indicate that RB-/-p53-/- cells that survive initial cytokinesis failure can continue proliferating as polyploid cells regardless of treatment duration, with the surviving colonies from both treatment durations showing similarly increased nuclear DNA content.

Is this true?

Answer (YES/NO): NO